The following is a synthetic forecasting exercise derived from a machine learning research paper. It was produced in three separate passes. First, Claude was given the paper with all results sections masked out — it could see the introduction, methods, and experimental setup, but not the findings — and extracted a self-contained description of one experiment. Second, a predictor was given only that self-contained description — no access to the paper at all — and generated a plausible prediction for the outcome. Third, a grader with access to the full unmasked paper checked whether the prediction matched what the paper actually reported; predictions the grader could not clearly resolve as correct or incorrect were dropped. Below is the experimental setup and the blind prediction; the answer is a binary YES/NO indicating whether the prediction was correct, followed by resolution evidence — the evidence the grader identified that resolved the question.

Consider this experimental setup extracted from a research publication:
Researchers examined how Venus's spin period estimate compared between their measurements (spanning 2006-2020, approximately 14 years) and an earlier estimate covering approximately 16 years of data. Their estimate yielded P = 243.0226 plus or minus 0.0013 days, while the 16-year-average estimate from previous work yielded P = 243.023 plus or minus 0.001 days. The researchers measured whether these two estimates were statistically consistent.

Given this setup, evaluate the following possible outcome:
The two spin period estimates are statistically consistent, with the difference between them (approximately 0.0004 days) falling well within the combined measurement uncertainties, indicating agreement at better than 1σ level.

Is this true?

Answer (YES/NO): YES